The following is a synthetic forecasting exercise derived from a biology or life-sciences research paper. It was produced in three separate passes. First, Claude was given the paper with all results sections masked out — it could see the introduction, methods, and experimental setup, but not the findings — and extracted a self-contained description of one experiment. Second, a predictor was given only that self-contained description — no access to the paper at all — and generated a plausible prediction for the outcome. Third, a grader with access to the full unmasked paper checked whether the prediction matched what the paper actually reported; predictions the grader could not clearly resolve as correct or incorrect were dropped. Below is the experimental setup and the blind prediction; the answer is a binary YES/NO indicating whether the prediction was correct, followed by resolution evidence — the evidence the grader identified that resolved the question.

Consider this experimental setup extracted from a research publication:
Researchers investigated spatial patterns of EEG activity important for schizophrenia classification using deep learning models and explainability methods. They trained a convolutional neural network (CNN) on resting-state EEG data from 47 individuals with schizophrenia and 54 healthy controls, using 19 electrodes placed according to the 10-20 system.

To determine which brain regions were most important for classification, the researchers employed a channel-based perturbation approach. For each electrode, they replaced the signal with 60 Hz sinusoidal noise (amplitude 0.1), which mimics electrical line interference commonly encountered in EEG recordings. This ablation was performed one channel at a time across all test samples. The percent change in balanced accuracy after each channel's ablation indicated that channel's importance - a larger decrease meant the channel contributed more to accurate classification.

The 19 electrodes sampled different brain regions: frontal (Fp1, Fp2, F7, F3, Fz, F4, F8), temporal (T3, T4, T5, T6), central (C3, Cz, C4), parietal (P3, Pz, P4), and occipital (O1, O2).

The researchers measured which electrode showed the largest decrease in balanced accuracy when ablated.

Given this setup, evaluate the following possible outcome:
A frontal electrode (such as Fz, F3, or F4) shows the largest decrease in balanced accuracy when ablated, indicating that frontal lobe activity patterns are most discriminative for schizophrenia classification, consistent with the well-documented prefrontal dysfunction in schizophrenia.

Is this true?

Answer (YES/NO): NO